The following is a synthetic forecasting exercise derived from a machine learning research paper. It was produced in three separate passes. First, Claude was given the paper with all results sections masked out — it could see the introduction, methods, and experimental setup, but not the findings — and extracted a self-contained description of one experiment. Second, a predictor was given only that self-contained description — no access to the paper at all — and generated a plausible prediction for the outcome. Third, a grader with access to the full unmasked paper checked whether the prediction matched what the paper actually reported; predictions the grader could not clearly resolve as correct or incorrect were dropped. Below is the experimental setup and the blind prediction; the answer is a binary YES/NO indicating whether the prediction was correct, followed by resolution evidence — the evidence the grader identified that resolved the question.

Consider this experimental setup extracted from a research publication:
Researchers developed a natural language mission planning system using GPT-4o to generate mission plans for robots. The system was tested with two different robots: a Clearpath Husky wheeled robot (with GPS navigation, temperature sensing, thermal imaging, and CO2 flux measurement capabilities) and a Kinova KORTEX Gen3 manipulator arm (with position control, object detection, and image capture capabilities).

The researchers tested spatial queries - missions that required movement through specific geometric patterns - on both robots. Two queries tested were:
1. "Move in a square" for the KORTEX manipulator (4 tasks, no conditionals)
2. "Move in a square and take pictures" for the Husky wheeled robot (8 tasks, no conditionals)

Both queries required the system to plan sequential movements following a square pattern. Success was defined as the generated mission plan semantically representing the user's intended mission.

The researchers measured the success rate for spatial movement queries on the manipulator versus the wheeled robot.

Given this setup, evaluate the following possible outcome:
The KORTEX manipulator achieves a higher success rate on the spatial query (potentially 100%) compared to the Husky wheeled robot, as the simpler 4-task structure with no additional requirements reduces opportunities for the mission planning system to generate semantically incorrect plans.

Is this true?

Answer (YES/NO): YES